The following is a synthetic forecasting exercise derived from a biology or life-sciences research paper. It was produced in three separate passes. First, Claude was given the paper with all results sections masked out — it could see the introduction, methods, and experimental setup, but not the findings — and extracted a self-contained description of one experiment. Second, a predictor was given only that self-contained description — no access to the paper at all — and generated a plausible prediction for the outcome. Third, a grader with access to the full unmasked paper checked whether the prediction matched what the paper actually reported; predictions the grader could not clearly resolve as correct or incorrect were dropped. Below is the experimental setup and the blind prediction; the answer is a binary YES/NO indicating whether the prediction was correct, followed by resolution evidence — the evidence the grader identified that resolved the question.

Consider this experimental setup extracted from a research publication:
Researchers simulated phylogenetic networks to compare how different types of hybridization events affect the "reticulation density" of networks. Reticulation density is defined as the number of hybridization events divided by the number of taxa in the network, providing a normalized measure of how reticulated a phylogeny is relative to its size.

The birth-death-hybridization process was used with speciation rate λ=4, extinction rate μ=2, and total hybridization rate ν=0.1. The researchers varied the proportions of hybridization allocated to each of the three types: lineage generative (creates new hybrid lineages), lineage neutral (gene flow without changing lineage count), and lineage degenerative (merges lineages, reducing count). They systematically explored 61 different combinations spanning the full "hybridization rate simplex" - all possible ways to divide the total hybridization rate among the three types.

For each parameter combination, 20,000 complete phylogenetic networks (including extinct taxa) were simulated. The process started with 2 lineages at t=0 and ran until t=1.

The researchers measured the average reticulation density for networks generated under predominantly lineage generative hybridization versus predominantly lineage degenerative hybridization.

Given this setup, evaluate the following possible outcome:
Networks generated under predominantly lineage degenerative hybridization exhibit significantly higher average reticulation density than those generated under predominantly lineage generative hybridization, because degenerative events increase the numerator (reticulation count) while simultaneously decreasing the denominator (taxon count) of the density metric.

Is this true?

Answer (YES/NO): NO